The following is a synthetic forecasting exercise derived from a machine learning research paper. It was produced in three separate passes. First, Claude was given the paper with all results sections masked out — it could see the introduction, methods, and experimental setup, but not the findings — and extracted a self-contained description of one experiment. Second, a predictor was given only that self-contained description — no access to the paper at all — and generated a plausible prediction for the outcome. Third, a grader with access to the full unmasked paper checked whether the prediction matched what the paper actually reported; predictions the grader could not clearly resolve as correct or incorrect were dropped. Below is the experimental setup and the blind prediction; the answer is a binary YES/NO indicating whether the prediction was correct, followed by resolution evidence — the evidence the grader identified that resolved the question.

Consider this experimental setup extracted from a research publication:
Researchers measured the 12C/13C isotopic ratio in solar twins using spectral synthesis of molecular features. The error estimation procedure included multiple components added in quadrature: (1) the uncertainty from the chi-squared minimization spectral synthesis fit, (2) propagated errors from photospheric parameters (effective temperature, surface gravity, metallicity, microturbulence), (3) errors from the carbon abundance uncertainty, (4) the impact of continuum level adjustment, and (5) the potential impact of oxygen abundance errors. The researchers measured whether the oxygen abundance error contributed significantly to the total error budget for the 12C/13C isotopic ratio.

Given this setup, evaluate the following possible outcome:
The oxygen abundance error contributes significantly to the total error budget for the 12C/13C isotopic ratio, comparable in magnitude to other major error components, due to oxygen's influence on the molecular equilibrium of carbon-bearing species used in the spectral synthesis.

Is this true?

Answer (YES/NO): NO